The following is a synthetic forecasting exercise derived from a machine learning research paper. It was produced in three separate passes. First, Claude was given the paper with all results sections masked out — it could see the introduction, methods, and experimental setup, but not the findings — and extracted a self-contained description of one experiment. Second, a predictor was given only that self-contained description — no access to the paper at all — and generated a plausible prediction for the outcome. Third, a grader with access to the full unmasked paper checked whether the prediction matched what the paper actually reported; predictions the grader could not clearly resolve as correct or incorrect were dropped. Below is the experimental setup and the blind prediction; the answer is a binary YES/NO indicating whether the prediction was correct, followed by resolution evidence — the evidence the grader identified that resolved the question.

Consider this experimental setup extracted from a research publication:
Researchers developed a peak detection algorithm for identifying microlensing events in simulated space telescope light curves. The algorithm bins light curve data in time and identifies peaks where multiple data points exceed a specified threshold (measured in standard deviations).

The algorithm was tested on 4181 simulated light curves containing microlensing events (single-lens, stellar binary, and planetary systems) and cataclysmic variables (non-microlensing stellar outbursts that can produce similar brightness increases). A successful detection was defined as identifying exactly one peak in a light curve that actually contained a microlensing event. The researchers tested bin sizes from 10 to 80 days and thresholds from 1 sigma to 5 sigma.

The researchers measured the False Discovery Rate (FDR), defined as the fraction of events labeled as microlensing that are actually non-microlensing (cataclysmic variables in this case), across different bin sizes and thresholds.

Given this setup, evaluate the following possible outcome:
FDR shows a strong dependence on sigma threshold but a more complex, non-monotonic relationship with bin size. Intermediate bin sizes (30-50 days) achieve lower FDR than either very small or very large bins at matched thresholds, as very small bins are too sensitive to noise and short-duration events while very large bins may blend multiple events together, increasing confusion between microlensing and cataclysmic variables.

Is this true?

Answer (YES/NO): NO